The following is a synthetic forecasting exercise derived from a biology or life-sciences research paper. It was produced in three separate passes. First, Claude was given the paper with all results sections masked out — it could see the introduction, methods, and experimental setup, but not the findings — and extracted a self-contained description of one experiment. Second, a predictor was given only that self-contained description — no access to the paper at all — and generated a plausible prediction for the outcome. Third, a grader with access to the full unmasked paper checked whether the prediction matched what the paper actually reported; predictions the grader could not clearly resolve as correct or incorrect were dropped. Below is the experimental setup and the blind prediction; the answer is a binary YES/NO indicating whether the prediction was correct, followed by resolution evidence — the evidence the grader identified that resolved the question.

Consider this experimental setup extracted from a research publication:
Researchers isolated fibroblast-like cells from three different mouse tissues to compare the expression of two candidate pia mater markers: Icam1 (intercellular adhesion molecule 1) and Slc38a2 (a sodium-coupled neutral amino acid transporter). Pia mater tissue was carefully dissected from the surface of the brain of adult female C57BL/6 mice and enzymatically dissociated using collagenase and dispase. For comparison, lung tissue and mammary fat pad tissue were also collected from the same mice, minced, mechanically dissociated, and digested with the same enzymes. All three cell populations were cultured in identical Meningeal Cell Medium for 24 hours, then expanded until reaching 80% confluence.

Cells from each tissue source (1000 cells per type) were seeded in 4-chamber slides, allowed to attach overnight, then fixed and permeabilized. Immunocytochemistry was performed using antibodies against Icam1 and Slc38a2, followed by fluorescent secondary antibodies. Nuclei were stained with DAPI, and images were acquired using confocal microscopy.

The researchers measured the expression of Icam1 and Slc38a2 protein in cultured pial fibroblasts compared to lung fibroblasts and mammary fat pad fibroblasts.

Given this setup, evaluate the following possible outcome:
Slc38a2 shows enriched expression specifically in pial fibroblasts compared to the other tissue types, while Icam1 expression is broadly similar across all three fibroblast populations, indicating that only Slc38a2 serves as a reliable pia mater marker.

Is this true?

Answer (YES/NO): YES